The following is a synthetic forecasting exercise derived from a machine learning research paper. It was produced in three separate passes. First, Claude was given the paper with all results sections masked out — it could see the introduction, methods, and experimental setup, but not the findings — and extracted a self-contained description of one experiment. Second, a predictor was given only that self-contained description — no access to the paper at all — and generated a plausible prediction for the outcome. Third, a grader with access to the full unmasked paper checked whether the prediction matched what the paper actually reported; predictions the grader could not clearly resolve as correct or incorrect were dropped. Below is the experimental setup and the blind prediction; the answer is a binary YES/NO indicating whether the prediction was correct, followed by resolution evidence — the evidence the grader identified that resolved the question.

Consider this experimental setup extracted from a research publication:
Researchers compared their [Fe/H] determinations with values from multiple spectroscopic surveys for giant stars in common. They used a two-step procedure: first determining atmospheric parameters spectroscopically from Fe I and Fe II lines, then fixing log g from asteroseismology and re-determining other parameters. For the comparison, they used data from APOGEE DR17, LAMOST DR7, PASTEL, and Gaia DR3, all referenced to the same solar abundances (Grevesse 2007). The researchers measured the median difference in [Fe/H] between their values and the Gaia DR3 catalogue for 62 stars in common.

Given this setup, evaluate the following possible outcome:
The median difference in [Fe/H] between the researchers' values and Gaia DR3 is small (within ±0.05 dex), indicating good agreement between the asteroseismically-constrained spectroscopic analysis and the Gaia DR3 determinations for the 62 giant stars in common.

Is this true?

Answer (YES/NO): NO